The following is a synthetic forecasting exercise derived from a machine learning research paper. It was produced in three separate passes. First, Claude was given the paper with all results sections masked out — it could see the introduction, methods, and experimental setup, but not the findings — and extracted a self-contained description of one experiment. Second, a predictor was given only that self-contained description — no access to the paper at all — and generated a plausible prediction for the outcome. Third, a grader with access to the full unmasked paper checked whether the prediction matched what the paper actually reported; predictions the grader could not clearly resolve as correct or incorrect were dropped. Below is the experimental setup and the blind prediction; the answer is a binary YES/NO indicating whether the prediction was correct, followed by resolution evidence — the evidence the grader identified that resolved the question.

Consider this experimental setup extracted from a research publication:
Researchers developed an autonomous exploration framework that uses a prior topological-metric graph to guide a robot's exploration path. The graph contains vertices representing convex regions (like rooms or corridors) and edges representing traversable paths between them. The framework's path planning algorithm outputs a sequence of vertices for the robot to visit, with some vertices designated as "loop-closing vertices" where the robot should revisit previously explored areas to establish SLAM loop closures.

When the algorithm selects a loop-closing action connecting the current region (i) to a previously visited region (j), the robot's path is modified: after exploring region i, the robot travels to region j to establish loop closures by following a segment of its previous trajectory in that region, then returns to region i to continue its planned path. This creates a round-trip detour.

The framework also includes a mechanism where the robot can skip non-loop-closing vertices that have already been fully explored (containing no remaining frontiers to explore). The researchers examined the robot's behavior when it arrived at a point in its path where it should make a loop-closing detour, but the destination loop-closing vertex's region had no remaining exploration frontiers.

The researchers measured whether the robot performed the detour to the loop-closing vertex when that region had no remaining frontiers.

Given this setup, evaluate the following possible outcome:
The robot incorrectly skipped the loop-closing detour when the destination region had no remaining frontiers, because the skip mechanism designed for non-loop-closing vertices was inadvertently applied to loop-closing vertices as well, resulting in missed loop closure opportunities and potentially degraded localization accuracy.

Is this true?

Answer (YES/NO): NO